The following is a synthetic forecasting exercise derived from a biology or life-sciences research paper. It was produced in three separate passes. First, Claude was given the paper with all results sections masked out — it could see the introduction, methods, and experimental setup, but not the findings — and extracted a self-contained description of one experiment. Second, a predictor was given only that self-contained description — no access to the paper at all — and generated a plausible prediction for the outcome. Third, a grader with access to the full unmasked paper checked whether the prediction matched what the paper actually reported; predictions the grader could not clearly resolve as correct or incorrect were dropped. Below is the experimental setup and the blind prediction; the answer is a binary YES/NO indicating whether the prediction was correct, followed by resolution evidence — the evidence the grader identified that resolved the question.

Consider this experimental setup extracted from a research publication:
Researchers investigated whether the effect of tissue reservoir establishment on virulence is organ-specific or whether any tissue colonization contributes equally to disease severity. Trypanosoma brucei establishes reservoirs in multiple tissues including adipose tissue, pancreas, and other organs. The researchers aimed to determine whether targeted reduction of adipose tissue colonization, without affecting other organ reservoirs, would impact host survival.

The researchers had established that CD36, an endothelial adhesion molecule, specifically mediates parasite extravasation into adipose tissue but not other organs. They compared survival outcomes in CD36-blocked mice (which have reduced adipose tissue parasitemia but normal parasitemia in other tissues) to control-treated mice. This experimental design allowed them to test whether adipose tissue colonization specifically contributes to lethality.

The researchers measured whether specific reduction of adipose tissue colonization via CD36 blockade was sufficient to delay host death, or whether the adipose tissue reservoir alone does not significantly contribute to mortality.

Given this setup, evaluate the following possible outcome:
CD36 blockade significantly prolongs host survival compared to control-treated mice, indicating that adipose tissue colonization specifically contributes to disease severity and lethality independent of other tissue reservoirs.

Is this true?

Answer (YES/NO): YES